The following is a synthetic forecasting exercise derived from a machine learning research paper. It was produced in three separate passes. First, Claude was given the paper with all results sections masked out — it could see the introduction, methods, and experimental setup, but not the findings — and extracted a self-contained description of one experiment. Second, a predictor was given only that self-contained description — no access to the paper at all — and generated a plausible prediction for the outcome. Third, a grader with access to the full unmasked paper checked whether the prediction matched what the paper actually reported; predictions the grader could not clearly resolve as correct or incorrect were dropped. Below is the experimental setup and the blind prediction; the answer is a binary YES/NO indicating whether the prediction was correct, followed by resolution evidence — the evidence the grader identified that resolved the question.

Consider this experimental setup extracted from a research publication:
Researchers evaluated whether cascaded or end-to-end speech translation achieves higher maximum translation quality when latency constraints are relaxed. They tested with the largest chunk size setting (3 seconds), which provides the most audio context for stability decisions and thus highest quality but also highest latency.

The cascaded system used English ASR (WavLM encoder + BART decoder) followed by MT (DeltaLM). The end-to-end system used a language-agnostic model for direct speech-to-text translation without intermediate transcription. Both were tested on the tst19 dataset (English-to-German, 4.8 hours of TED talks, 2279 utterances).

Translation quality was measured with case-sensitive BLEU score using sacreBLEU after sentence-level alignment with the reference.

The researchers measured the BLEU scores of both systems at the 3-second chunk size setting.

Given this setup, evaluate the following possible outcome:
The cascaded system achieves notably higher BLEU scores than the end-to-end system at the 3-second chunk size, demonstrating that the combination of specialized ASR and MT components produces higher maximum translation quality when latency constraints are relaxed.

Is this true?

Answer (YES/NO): YES